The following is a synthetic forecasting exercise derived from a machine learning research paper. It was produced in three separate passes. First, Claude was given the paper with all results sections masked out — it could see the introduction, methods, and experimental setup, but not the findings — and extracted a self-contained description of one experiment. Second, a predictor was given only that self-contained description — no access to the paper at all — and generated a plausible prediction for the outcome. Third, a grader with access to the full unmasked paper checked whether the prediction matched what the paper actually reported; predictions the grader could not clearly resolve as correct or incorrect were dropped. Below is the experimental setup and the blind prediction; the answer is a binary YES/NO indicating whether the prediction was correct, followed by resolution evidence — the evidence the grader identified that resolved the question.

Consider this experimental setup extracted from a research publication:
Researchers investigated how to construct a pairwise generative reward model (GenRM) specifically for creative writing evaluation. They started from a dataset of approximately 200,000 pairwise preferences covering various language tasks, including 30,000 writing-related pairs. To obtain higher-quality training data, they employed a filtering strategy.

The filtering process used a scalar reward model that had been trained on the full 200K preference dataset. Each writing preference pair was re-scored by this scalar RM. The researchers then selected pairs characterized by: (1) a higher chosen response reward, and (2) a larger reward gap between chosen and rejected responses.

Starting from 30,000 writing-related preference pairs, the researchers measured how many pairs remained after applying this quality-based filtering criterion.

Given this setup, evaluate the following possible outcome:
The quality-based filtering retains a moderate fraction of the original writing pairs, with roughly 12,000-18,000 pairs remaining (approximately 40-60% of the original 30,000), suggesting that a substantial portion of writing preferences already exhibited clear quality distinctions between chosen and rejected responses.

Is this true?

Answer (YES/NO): NO